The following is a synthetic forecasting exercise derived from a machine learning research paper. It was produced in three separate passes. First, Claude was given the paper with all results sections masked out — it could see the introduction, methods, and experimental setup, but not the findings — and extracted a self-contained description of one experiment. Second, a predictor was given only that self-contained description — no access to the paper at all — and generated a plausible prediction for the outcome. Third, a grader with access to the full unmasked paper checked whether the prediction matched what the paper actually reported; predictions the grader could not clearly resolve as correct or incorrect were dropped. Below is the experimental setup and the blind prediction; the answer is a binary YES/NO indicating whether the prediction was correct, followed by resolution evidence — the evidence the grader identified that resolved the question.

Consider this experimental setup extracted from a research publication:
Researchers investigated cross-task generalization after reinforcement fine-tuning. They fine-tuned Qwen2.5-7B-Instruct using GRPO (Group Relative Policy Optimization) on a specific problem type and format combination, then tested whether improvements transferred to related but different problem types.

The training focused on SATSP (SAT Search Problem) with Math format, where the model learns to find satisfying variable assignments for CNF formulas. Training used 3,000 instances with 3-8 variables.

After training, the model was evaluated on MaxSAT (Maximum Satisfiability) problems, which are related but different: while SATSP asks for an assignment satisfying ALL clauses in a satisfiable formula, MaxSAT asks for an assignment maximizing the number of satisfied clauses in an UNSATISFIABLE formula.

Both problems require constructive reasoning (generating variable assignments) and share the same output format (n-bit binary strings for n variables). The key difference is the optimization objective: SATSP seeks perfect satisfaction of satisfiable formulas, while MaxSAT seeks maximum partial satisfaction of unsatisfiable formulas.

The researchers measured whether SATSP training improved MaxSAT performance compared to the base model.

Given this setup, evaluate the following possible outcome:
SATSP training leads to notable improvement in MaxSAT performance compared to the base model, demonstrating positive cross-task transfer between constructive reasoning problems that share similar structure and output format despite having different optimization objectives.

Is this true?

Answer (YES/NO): NO